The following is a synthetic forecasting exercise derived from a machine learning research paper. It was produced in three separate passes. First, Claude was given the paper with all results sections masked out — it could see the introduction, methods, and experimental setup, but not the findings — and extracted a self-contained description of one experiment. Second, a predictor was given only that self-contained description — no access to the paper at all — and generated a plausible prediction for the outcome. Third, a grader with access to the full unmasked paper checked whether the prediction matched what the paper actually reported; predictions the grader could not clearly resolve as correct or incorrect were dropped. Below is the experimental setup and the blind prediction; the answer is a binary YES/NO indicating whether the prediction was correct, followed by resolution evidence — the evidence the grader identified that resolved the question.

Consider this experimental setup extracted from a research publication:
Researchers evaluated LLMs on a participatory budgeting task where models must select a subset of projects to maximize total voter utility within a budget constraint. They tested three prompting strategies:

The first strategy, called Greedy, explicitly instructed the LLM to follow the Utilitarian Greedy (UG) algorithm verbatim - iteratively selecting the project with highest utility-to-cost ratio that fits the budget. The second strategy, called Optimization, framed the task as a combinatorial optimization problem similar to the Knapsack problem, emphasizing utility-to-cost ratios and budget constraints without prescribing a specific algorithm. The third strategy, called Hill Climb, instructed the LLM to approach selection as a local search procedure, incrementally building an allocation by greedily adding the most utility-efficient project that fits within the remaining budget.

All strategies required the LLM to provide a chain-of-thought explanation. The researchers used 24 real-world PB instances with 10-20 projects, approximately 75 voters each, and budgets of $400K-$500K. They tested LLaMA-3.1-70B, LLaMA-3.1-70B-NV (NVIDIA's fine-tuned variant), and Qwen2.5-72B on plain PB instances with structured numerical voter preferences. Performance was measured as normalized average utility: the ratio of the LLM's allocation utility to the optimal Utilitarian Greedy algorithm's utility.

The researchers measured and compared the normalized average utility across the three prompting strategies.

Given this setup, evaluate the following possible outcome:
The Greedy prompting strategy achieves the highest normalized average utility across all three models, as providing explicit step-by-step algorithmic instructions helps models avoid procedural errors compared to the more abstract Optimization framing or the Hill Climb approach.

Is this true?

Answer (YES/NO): NO